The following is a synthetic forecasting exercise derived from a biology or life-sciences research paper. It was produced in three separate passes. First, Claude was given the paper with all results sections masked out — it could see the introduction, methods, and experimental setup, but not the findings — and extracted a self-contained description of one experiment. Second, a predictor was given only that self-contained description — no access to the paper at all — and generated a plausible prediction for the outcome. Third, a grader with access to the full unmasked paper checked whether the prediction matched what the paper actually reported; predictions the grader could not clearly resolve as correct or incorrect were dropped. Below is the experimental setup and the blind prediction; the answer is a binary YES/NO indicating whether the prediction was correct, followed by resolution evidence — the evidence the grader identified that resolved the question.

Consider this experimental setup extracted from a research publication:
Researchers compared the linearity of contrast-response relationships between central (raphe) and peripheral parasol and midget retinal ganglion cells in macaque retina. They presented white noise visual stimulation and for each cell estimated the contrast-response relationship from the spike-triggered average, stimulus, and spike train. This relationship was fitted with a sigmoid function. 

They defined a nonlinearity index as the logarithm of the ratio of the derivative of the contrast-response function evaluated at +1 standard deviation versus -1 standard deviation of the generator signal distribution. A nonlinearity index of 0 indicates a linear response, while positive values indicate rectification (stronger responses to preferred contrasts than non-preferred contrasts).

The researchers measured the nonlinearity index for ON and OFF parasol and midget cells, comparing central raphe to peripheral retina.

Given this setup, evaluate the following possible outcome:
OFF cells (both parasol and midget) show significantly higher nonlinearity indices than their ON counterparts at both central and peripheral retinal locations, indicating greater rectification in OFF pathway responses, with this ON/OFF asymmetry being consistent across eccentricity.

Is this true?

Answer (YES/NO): NO